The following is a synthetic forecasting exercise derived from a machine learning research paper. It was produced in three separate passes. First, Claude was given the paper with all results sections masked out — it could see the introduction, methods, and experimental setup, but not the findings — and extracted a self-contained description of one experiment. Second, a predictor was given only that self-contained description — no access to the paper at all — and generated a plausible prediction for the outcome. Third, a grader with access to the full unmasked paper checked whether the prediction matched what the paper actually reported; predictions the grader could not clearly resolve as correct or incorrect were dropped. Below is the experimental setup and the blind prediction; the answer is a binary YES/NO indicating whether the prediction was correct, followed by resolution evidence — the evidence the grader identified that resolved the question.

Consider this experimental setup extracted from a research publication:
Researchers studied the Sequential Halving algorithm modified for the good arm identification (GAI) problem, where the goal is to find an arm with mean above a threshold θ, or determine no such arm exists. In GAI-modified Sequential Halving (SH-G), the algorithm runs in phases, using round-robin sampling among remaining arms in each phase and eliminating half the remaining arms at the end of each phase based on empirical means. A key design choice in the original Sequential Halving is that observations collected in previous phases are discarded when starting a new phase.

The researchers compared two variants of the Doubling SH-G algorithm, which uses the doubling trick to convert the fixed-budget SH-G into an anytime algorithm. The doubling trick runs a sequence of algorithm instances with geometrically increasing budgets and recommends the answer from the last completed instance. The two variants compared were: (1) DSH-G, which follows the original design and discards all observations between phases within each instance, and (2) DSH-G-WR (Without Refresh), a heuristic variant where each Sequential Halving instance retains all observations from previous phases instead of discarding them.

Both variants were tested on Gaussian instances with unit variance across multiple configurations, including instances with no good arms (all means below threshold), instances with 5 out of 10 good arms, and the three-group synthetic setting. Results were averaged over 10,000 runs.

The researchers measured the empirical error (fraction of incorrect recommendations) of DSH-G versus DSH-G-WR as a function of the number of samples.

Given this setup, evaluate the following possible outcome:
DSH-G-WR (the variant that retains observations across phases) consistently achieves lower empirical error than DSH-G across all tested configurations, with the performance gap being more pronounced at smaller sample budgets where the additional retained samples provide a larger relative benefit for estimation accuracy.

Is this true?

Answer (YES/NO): NO